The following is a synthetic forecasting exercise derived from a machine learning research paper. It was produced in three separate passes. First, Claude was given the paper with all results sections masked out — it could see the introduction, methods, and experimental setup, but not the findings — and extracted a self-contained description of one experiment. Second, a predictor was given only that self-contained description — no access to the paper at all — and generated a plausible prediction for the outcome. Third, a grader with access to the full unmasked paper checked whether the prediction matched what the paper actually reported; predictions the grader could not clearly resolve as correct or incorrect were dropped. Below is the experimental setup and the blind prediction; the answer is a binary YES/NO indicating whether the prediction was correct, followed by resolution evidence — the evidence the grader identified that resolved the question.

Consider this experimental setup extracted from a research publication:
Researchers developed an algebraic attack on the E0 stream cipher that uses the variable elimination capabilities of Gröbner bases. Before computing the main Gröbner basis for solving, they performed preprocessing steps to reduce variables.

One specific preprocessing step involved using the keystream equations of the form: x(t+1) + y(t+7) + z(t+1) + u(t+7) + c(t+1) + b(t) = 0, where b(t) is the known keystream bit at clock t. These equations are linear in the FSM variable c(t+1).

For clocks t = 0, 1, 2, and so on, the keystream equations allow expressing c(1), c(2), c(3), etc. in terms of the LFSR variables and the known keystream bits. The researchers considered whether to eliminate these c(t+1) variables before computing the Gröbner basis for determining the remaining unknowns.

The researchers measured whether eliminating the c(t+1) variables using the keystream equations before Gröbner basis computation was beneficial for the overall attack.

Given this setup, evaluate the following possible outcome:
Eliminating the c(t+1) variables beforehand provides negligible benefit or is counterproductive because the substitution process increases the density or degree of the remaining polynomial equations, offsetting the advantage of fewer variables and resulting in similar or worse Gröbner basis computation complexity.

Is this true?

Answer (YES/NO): NO